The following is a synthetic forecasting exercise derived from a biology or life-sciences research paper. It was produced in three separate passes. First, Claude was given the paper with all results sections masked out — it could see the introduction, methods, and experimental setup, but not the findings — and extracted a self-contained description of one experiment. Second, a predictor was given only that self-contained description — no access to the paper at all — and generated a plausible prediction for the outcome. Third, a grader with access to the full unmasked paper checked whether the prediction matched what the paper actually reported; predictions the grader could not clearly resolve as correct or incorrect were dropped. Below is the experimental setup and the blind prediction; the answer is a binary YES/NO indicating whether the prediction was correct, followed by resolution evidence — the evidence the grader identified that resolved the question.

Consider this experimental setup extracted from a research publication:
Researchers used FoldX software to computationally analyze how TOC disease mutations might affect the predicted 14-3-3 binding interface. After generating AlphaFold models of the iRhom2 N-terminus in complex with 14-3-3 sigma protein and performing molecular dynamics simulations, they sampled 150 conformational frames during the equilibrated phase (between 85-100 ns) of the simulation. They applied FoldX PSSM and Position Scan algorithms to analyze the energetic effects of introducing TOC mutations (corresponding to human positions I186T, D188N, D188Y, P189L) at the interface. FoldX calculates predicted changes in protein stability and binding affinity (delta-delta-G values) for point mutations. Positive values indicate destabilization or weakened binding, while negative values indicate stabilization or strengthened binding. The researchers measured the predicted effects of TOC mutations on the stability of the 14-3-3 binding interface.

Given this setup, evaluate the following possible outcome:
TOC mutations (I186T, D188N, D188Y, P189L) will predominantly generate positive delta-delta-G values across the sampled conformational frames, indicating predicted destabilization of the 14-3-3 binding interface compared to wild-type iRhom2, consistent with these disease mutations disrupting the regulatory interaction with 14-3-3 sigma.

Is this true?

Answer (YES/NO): YES